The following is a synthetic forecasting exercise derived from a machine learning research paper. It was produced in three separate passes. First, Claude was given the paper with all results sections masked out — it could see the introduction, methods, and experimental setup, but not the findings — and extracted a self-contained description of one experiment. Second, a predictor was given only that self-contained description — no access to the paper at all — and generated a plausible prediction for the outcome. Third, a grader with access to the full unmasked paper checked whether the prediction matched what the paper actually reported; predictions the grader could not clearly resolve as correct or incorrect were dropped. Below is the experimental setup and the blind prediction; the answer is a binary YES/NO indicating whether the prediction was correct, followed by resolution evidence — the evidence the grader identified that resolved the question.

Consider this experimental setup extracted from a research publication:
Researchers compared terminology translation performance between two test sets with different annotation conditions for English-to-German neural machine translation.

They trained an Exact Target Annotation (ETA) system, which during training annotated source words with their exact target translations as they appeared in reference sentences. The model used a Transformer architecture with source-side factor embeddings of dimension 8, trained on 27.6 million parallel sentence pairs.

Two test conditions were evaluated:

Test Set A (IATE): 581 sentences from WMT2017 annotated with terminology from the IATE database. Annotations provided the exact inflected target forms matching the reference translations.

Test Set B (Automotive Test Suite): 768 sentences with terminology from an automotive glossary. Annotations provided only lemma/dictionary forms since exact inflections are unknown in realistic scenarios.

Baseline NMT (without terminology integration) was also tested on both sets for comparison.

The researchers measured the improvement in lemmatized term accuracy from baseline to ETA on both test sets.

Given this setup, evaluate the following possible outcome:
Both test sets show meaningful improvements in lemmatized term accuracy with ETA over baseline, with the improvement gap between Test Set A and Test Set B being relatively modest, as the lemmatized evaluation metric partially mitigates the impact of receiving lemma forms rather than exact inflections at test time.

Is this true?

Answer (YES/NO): NO